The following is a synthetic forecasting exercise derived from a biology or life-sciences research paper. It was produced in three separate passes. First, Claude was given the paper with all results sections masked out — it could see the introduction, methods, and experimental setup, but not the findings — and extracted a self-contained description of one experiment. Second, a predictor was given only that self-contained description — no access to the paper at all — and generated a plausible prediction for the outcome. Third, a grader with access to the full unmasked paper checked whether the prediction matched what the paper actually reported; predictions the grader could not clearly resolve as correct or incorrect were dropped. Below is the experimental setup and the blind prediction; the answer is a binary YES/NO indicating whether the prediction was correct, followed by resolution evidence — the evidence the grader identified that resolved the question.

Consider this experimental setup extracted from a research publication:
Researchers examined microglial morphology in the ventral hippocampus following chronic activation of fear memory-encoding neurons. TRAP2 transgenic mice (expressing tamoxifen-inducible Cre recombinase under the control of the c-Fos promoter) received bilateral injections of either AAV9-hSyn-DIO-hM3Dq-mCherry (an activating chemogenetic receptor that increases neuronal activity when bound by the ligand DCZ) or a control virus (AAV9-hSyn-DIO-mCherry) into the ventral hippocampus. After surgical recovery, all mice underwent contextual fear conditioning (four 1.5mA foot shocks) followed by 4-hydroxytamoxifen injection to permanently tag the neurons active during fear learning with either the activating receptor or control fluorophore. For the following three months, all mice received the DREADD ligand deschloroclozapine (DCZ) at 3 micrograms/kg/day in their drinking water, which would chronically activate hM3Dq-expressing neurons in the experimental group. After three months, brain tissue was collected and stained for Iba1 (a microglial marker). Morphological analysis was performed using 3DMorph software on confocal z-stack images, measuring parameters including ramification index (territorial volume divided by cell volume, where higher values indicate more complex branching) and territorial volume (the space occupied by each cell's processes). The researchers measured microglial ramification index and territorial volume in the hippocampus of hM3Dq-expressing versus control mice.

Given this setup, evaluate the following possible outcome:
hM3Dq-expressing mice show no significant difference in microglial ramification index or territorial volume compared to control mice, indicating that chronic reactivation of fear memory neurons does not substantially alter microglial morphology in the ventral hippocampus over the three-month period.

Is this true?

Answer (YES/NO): NO